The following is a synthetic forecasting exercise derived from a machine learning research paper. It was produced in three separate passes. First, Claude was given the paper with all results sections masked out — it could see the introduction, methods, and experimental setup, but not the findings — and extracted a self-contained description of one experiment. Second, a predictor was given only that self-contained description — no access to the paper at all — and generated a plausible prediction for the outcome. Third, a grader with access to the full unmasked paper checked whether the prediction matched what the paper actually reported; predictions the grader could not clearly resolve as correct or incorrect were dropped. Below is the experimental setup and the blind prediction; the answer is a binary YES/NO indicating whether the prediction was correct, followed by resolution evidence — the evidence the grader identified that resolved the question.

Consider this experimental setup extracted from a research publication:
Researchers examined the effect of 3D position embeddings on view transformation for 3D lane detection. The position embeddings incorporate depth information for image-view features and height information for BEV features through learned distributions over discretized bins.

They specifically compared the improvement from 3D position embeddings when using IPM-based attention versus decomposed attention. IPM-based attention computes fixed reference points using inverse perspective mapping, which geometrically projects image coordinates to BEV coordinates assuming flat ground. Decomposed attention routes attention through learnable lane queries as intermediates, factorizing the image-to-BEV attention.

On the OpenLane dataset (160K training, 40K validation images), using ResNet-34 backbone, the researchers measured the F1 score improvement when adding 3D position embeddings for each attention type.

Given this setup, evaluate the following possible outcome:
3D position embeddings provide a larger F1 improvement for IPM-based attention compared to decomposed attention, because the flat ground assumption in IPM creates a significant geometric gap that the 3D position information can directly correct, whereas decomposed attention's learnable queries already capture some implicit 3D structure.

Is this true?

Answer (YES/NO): NO